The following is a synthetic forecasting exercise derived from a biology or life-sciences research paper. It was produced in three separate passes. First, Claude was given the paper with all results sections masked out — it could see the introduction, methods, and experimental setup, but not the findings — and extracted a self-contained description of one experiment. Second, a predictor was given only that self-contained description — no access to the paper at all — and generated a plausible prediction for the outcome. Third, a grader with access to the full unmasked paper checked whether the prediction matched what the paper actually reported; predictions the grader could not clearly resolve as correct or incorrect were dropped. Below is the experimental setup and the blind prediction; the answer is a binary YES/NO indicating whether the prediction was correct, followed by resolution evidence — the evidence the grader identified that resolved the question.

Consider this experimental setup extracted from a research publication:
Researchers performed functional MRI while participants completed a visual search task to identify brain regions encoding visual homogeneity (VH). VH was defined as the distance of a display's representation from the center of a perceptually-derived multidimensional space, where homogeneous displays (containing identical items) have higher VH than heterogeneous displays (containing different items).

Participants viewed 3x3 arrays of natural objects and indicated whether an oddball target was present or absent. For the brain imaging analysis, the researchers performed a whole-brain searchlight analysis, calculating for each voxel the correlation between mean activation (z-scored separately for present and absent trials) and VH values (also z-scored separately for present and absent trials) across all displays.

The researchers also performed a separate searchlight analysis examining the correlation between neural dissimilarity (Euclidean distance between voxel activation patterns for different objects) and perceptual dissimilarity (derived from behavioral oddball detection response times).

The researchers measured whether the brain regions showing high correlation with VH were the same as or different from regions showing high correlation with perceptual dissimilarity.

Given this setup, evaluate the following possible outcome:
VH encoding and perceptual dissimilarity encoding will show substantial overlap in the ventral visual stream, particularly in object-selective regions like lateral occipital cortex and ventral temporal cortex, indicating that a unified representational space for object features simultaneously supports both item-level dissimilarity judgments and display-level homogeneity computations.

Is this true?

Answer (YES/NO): NO